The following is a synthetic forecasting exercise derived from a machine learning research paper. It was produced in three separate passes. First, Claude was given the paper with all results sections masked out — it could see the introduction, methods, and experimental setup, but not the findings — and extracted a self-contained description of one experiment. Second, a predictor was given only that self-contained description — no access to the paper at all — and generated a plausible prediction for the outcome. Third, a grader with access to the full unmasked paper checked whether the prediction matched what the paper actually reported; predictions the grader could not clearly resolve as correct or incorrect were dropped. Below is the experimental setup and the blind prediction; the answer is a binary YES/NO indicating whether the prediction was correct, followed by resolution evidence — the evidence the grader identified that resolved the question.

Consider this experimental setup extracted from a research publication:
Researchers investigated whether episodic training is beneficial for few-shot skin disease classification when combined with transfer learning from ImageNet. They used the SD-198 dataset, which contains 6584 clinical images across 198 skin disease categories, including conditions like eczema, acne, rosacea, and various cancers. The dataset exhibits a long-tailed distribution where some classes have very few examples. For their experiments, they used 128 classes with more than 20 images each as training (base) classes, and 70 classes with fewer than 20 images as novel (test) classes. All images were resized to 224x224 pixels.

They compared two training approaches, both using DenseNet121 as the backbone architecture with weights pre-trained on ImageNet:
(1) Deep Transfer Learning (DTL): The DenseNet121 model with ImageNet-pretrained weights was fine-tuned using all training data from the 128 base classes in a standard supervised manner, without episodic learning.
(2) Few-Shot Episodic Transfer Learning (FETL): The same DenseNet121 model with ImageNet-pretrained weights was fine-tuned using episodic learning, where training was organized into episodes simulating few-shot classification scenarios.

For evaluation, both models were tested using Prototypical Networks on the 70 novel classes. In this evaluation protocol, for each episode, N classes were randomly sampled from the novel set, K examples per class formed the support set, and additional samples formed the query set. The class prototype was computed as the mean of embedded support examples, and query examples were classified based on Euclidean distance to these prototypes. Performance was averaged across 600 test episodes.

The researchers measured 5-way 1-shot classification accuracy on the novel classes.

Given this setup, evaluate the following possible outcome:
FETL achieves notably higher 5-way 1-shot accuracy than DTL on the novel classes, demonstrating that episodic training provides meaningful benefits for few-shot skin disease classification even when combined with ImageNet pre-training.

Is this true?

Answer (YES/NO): YES